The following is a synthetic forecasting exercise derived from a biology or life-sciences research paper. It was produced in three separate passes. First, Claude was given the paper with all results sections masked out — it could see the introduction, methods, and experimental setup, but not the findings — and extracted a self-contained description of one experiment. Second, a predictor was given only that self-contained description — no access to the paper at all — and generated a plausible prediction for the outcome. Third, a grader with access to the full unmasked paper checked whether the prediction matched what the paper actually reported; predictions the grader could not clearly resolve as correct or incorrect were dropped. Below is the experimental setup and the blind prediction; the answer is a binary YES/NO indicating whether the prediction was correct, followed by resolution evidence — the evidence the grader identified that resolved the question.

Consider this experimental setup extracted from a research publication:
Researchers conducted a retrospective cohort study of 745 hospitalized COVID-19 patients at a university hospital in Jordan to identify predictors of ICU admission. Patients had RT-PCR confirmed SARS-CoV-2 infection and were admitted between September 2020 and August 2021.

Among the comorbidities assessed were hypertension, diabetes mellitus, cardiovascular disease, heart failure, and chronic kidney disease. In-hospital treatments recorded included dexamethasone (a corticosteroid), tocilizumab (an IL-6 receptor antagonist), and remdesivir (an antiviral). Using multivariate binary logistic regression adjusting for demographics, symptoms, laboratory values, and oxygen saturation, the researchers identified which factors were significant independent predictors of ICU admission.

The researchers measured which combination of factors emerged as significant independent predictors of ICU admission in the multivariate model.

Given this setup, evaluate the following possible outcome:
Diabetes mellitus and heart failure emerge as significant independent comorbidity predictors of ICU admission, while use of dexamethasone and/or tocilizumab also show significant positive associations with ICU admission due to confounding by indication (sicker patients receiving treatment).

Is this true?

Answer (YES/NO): NO